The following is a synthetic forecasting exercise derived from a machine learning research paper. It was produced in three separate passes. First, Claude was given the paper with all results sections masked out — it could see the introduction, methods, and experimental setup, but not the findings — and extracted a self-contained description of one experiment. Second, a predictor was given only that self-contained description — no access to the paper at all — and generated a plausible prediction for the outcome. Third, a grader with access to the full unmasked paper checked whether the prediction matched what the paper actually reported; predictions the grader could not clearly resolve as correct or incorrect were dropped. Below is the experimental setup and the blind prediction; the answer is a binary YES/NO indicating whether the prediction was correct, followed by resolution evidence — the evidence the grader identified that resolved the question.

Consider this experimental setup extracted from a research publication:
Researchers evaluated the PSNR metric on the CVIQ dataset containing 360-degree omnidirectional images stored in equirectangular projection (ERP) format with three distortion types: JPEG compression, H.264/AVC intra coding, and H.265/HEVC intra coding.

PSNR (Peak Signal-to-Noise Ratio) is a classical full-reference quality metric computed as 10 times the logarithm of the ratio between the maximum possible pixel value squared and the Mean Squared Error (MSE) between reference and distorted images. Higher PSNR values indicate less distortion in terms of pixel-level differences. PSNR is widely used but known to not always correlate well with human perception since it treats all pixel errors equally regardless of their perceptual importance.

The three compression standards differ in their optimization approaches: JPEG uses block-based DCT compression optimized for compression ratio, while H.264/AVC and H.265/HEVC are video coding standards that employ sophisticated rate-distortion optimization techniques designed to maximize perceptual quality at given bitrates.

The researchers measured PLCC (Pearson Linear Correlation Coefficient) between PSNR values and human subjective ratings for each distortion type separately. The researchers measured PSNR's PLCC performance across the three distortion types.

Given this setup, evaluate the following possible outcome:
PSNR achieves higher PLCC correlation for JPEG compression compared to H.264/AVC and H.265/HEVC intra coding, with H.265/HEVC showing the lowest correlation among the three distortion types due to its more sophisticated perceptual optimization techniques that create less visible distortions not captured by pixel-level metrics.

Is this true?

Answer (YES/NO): YES